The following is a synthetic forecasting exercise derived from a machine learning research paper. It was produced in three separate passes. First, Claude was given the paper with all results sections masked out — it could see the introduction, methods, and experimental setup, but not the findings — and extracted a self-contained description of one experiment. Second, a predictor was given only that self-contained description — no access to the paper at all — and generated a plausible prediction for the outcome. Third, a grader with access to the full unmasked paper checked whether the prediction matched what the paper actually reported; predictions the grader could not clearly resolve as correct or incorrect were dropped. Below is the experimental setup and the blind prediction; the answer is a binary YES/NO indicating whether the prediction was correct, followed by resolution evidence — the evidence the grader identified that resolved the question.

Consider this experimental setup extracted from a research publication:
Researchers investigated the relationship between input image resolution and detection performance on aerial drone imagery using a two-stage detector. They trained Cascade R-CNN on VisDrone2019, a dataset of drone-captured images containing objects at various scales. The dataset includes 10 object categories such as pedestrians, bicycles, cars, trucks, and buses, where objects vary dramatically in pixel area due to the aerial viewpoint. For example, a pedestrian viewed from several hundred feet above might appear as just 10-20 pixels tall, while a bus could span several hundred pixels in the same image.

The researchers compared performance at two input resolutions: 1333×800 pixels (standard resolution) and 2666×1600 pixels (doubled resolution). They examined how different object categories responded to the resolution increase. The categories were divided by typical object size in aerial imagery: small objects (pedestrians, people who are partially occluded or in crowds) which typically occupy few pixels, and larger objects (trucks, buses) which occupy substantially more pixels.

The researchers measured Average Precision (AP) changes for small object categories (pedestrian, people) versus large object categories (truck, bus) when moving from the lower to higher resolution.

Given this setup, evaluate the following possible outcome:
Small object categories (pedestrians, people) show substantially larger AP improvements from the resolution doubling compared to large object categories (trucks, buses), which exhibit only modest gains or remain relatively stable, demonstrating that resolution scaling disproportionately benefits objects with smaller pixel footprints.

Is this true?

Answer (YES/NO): NO